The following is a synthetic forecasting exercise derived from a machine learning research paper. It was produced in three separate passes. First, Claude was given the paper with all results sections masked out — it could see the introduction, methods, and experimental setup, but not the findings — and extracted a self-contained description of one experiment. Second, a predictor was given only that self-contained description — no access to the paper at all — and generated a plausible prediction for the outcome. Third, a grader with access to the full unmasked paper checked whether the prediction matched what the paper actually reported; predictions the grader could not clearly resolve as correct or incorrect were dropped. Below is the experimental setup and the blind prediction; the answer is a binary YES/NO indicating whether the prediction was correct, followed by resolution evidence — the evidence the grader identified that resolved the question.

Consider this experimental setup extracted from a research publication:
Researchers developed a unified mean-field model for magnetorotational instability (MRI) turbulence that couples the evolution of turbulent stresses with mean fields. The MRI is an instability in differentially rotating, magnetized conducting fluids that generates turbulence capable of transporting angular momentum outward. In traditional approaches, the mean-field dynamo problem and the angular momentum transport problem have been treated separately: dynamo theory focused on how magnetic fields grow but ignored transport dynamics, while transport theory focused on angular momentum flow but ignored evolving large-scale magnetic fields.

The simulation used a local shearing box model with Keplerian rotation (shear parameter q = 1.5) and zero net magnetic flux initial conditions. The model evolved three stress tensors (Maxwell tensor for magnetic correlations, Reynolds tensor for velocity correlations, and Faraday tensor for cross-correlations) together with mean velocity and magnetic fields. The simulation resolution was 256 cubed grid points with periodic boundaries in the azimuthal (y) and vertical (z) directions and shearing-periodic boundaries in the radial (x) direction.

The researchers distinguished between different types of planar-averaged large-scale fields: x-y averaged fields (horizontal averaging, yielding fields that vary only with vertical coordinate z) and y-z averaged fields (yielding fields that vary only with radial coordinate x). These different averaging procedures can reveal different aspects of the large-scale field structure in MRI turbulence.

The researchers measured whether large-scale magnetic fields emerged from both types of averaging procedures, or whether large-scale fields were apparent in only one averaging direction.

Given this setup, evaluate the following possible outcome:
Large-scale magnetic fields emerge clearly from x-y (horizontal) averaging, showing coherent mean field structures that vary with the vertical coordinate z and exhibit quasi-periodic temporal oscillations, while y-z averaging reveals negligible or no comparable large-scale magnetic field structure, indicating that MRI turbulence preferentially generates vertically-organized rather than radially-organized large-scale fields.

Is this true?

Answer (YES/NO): NO